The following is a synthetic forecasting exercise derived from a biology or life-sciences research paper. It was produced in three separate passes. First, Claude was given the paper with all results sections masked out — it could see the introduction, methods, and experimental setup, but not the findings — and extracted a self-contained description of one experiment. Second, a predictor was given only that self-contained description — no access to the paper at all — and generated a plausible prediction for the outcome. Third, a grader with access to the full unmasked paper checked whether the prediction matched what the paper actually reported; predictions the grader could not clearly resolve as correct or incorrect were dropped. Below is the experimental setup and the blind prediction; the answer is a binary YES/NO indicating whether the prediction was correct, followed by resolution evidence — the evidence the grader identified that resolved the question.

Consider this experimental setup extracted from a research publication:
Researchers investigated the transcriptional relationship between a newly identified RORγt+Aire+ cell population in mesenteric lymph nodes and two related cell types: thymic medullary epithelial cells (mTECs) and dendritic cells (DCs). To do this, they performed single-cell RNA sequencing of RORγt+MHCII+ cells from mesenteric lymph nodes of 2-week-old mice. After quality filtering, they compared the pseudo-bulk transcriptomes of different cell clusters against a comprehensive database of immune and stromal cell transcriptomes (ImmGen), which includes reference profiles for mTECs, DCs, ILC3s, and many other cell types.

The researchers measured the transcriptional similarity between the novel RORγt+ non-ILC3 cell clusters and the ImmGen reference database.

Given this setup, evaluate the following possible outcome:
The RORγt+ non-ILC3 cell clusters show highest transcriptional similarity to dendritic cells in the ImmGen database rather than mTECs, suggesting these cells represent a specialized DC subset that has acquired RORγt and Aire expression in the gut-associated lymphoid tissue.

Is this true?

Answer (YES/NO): NO